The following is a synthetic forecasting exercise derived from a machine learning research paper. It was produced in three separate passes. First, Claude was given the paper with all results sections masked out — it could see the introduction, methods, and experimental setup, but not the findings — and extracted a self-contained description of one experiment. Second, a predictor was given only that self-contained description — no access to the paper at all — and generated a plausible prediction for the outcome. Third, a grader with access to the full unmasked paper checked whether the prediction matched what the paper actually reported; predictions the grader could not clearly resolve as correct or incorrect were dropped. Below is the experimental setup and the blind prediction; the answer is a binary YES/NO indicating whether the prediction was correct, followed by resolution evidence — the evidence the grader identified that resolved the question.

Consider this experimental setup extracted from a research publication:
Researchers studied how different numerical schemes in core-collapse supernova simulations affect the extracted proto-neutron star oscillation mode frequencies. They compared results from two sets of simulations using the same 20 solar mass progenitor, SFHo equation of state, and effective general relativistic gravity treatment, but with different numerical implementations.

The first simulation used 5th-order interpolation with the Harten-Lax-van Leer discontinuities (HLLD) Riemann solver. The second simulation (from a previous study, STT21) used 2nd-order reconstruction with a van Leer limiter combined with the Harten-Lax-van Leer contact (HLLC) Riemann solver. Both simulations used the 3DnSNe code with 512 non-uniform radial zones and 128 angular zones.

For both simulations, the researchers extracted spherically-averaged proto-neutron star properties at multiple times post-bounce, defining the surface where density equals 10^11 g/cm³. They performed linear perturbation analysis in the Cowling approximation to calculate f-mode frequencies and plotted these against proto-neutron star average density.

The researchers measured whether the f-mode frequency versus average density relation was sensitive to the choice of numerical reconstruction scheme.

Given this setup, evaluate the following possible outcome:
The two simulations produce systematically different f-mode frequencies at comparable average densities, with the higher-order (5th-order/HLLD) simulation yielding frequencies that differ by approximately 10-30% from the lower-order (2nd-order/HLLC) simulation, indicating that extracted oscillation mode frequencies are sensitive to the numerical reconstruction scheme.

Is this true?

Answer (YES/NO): NO